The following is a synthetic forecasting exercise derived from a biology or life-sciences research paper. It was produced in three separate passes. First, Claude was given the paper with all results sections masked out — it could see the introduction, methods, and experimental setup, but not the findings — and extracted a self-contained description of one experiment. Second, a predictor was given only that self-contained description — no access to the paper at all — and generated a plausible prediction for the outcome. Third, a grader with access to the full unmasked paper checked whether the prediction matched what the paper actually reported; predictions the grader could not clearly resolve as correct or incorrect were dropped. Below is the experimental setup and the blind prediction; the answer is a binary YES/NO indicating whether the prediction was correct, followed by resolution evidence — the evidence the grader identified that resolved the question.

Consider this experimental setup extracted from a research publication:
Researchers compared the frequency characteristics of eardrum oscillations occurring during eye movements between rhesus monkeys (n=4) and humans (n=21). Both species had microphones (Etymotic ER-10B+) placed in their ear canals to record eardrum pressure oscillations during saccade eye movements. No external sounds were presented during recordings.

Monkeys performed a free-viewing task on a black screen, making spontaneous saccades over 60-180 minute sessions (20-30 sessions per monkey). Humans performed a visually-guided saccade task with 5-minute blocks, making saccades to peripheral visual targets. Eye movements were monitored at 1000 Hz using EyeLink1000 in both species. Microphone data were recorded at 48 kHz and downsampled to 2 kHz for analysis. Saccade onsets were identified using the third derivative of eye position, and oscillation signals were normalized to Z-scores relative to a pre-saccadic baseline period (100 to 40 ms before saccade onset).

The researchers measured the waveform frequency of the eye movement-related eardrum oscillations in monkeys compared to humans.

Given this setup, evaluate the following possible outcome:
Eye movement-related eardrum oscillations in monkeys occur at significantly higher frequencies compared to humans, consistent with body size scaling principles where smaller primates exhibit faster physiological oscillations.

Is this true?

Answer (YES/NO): NO